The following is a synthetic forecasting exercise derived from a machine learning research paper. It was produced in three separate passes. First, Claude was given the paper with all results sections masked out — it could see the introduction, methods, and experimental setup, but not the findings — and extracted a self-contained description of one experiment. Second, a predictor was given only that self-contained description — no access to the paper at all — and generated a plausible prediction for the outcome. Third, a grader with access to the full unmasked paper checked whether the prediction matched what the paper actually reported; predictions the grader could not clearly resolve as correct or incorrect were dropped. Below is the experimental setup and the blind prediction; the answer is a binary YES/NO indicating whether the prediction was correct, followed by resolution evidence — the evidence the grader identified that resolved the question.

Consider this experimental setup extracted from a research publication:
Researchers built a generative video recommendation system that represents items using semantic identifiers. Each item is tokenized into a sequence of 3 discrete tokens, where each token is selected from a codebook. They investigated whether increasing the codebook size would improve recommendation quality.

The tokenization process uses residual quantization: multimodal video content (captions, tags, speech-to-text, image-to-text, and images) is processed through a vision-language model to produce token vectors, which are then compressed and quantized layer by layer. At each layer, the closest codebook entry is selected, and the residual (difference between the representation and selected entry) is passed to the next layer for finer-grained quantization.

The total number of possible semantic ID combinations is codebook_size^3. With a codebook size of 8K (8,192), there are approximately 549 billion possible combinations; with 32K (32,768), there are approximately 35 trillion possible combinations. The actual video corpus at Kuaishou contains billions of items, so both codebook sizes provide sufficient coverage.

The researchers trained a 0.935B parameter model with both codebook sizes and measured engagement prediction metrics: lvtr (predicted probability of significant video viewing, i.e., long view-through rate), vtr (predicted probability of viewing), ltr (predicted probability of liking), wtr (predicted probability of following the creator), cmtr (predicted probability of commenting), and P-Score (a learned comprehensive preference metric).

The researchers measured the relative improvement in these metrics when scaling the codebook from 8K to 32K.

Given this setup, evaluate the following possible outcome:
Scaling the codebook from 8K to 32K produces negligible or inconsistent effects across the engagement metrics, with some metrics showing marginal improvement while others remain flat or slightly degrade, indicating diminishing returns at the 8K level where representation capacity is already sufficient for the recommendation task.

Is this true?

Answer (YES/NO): NO